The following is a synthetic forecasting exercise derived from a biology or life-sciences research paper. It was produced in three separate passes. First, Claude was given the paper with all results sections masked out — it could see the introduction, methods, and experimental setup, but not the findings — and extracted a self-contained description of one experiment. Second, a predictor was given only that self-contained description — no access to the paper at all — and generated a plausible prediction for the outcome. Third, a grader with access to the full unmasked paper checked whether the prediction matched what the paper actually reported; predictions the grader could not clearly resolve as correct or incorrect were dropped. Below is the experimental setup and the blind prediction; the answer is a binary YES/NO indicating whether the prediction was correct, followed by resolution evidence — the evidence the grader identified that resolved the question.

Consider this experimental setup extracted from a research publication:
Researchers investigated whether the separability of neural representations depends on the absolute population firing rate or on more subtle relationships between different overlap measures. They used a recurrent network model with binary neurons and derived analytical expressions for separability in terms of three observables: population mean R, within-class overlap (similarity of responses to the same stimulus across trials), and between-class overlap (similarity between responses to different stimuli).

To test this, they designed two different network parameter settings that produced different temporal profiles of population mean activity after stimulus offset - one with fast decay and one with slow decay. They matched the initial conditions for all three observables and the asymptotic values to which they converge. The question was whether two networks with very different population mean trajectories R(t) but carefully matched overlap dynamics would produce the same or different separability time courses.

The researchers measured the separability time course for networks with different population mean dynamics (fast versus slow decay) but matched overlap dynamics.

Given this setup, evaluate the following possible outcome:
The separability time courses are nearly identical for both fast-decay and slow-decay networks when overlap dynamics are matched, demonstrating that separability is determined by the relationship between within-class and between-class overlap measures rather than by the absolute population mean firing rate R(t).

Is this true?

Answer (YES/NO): NO